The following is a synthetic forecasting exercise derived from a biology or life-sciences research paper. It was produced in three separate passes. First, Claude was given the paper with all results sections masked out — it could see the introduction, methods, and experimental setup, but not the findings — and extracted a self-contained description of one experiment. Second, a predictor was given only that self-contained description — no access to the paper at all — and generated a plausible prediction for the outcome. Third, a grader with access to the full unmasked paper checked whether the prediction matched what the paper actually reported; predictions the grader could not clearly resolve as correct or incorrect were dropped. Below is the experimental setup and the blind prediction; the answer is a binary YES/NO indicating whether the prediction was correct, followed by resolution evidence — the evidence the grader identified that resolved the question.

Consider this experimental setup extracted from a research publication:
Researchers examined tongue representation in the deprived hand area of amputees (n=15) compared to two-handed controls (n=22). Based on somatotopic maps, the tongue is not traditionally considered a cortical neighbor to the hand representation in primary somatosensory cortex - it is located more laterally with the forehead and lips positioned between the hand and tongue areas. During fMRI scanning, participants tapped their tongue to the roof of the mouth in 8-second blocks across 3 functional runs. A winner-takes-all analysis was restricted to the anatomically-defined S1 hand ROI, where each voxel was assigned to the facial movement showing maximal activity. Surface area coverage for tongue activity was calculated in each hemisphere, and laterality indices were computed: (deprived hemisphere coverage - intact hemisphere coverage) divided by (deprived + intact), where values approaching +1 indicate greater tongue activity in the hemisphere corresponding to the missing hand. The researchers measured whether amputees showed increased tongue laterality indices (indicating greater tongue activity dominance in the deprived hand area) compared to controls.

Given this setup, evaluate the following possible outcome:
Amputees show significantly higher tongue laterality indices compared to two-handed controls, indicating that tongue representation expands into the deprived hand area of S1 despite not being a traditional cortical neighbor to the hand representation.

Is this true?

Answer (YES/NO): YES